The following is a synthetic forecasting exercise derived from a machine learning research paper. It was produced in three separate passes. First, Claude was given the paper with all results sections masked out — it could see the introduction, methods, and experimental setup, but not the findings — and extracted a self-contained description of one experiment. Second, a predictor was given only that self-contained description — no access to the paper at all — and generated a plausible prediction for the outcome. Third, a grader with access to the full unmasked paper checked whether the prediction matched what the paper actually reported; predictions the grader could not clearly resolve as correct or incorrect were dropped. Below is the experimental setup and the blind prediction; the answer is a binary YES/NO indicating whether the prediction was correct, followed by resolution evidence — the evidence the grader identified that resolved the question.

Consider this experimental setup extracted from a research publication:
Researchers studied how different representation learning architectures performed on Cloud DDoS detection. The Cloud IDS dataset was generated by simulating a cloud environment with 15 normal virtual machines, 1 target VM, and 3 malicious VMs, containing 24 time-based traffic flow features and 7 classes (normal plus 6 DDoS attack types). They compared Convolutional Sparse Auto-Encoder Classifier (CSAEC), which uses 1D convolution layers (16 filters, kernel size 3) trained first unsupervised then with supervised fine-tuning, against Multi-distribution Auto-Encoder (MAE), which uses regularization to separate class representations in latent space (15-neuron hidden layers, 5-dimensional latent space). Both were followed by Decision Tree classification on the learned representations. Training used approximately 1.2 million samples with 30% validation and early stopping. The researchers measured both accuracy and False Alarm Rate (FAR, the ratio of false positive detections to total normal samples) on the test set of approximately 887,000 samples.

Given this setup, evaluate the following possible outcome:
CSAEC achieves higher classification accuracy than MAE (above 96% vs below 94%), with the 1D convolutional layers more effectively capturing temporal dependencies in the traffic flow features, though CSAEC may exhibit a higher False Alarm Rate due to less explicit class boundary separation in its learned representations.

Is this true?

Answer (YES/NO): NO